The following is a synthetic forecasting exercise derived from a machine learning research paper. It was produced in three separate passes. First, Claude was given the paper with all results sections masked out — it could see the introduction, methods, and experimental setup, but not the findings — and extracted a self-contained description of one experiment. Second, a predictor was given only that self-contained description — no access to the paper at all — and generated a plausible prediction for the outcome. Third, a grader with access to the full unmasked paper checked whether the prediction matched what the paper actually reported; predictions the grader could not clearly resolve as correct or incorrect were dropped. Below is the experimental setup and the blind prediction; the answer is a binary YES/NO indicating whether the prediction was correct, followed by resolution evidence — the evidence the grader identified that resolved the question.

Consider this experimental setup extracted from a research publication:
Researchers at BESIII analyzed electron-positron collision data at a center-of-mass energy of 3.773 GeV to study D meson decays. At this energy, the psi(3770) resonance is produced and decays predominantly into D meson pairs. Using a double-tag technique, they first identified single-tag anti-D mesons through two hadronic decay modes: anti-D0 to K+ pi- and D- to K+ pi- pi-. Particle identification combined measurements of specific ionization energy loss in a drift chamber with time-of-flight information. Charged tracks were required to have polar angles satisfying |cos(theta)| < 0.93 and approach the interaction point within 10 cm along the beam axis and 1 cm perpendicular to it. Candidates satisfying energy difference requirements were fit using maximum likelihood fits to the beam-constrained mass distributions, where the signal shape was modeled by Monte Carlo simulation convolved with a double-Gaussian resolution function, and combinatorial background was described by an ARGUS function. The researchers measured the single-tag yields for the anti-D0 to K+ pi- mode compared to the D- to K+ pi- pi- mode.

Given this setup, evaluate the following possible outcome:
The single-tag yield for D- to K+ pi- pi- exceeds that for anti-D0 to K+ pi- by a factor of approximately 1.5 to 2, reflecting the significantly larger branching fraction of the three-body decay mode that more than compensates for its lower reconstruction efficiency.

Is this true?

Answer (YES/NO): YES